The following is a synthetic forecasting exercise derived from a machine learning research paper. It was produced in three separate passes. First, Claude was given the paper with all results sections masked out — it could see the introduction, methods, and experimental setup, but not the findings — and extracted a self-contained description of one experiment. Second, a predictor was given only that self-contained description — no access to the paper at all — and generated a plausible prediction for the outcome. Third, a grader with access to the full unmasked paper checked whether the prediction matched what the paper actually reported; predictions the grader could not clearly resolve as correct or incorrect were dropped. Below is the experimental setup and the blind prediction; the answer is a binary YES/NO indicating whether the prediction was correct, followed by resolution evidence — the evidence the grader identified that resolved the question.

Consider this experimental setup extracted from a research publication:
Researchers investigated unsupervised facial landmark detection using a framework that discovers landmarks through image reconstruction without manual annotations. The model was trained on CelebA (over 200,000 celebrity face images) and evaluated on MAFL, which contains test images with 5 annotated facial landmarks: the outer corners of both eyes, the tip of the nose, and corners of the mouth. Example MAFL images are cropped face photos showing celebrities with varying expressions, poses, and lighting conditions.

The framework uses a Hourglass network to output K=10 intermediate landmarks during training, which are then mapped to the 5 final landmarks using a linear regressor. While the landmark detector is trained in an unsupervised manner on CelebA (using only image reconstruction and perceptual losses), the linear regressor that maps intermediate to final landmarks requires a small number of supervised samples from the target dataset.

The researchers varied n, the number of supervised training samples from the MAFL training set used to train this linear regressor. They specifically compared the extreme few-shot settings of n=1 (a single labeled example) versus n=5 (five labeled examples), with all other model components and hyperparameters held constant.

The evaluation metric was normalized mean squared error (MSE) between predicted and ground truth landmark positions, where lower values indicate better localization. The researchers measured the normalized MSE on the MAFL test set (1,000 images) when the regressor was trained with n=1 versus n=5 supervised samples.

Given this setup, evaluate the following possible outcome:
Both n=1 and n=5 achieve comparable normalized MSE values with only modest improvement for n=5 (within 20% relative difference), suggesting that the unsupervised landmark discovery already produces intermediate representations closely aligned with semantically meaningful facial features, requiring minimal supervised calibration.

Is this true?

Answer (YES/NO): YES